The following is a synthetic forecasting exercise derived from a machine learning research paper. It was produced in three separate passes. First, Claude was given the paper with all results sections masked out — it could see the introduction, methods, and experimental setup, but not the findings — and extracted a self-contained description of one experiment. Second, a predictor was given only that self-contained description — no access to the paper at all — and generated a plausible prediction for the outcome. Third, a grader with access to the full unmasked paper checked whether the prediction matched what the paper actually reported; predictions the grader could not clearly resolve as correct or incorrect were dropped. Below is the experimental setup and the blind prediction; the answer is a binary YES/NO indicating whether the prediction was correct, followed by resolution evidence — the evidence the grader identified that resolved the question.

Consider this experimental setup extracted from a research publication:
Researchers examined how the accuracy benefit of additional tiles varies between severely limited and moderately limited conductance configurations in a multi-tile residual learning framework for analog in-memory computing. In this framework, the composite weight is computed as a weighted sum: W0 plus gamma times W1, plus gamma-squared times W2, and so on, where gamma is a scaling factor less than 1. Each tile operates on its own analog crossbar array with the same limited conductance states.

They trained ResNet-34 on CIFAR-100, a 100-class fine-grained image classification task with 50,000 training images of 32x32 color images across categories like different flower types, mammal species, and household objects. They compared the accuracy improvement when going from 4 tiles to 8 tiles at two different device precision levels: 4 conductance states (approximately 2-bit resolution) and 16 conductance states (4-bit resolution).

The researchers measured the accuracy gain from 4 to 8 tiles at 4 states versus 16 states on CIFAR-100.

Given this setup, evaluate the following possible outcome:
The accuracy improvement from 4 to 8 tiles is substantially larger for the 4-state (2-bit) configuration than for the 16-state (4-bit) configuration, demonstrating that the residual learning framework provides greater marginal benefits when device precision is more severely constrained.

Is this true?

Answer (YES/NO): YES